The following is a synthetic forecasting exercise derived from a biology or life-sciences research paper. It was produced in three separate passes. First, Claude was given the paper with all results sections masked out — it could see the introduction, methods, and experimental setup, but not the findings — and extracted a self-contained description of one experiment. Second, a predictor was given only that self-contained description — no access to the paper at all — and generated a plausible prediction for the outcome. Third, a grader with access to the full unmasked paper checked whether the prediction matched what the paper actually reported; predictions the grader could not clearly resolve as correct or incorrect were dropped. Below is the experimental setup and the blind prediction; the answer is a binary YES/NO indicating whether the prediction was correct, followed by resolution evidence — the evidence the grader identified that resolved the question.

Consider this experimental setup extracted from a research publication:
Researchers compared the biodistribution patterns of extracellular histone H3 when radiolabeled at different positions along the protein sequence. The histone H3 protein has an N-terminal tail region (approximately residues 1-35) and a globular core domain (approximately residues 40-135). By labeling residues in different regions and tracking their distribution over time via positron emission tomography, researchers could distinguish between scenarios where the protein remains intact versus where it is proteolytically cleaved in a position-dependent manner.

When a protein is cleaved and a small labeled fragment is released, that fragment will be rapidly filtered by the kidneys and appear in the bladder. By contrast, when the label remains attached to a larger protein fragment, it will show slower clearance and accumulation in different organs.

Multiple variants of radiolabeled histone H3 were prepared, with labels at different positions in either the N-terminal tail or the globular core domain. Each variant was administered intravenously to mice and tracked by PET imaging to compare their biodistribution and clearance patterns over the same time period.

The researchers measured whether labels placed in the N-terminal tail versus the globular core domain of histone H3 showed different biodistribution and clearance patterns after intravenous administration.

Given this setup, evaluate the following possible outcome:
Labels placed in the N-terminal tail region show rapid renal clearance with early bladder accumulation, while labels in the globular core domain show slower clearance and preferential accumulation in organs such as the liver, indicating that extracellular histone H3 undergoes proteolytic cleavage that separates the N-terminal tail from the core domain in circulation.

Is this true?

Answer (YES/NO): YES